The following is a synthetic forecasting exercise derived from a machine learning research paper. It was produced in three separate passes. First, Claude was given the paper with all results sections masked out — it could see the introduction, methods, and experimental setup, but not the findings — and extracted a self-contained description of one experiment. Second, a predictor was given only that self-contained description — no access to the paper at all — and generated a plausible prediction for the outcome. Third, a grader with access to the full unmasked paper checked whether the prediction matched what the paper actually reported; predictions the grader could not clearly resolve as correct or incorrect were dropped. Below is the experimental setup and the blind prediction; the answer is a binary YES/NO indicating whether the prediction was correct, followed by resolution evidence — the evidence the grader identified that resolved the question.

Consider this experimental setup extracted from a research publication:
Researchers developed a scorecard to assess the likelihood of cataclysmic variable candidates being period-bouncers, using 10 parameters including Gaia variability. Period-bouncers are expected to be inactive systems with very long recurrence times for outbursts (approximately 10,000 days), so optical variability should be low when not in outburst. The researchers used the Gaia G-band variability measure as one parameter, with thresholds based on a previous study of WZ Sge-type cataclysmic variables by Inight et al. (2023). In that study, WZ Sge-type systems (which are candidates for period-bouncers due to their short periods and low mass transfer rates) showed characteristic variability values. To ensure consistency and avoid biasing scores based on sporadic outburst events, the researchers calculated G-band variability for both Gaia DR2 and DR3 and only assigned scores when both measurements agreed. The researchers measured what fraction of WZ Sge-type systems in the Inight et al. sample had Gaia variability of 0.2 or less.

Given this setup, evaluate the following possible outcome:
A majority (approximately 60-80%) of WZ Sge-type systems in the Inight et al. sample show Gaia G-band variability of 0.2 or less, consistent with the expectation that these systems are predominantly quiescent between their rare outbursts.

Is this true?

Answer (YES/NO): NO